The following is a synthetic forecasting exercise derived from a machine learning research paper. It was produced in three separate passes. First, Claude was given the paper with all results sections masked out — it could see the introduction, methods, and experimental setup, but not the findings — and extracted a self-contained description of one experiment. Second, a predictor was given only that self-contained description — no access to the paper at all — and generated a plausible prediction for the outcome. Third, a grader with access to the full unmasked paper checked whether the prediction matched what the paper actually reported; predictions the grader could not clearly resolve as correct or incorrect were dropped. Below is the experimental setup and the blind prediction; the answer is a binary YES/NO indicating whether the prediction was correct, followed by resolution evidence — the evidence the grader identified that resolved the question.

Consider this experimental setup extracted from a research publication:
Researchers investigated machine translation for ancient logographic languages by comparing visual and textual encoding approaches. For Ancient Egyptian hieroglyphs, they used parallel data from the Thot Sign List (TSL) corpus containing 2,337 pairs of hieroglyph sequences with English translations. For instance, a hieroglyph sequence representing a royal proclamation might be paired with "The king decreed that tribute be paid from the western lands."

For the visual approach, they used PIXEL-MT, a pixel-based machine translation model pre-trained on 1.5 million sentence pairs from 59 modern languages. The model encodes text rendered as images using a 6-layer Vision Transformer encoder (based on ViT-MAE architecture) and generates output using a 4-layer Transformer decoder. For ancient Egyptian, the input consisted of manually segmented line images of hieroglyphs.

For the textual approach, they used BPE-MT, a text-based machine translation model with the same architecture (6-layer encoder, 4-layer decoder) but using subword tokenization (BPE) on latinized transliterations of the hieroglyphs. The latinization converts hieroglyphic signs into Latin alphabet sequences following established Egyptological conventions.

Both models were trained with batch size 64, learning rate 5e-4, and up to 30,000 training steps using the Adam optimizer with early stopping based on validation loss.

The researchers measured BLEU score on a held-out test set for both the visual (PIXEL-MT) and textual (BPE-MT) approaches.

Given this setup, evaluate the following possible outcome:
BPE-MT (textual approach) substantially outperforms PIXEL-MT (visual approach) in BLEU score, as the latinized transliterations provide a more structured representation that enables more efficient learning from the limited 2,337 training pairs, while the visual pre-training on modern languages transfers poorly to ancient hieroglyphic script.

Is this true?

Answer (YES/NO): NO